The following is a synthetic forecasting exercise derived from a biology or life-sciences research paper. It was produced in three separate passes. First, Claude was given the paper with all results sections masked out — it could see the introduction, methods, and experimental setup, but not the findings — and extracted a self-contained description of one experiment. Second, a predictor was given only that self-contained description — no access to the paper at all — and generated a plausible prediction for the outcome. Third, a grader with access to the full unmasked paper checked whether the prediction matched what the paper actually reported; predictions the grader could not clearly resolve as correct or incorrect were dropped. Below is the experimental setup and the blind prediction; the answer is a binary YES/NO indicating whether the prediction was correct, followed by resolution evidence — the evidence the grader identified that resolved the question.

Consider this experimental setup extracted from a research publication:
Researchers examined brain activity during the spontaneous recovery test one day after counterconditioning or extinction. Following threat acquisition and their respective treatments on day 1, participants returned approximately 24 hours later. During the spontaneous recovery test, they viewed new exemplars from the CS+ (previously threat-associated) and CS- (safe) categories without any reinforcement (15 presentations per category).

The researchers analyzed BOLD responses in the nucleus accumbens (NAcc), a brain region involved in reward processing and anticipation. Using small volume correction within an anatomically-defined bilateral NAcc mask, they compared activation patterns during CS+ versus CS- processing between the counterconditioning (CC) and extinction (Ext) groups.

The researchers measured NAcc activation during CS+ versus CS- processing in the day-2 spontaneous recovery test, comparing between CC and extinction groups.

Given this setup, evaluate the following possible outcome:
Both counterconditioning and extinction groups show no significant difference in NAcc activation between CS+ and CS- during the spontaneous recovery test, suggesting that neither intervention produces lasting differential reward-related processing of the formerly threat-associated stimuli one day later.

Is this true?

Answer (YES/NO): YES